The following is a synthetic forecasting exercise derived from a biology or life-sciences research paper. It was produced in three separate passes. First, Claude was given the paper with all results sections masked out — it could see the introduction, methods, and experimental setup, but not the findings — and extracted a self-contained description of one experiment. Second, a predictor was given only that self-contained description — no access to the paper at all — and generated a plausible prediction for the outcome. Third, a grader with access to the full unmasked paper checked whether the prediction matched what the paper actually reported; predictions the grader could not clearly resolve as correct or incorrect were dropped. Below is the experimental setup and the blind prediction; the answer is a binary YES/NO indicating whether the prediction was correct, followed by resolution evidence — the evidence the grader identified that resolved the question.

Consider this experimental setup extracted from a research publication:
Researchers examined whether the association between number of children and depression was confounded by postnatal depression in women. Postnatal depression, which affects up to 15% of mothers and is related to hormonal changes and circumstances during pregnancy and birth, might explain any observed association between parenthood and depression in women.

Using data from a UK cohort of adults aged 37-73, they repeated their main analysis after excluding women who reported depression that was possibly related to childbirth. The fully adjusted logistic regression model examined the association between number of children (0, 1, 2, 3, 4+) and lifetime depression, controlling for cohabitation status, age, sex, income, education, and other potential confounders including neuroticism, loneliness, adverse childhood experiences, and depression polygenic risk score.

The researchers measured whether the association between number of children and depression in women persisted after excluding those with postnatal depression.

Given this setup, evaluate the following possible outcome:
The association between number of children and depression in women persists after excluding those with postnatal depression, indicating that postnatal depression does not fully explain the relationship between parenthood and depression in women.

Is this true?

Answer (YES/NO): YES